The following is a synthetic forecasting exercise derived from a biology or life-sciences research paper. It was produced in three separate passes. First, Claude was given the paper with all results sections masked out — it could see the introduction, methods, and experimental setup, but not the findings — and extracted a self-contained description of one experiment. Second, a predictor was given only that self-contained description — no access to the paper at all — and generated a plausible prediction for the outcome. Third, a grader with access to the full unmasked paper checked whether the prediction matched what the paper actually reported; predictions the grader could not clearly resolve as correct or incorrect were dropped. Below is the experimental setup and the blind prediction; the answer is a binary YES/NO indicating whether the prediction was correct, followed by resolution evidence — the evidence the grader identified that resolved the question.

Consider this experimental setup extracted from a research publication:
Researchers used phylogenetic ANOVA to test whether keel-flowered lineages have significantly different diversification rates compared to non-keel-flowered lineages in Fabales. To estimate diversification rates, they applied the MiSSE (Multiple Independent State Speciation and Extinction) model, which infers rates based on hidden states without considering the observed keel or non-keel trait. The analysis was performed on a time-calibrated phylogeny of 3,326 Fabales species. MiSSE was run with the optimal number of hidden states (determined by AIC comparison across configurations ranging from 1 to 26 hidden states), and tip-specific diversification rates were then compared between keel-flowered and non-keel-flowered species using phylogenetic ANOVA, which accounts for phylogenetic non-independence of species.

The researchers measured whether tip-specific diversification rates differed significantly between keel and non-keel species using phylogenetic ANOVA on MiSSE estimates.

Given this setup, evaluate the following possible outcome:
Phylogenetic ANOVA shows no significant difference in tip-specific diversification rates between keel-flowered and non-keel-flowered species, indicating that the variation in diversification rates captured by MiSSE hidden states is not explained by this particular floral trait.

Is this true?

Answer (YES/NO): YES